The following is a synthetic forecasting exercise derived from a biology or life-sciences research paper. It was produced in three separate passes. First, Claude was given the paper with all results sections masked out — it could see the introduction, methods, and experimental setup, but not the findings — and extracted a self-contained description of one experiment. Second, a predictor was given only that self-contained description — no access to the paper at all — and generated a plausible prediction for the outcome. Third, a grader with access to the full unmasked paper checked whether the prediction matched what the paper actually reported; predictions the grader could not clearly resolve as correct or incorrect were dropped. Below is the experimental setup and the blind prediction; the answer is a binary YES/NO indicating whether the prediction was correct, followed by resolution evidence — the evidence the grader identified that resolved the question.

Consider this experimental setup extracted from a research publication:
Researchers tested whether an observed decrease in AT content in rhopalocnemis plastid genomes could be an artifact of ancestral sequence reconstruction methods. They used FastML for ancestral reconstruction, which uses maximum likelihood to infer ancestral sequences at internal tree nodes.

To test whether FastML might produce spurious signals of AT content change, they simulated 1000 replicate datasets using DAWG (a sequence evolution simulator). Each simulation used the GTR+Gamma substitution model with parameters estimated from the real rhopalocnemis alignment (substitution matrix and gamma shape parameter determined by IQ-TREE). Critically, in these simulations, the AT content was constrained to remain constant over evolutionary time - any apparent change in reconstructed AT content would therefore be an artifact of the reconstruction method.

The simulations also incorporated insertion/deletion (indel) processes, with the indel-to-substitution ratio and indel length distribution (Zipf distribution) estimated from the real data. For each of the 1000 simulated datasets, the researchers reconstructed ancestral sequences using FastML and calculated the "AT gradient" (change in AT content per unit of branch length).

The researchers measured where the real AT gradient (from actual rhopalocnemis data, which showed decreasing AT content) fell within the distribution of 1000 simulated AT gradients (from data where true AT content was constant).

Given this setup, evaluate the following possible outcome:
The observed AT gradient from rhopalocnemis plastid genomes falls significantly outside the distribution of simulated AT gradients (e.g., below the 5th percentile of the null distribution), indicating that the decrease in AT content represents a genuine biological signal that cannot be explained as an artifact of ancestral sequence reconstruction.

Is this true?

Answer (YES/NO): YES